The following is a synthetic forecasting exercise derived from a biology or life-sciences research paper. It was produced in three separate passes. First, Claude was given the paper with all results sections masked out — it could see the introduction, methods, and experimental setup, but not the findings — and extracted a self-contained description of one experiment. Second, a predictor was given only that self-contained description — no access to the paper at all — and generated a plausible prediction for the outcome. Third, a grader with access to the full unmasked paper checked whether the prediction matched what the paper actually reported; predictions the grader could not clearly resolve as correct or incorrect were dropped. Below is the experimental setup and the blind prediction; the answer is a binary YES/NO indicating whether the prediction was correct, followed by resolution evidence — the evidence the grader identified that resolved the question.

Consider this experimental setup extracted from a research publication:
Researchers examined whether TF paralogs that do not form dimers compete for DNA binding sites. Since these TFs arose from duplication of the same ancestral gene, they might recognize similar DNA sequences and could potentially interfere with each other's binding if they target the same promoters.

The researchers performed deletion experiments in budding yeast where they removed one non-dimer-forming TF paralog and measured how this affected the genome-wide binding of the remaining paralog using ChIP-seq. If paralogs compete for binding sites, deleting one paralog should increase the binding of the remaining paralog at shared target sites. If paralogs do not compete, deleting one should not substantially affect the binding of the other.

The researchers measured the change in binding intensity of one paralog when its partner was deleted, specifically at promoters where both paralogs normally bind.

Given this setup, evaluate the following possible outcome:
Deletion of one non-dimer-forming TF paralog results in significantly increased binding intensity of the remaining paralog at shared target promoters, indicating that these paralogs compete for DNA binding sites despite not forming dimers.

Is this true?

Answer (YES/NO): NO